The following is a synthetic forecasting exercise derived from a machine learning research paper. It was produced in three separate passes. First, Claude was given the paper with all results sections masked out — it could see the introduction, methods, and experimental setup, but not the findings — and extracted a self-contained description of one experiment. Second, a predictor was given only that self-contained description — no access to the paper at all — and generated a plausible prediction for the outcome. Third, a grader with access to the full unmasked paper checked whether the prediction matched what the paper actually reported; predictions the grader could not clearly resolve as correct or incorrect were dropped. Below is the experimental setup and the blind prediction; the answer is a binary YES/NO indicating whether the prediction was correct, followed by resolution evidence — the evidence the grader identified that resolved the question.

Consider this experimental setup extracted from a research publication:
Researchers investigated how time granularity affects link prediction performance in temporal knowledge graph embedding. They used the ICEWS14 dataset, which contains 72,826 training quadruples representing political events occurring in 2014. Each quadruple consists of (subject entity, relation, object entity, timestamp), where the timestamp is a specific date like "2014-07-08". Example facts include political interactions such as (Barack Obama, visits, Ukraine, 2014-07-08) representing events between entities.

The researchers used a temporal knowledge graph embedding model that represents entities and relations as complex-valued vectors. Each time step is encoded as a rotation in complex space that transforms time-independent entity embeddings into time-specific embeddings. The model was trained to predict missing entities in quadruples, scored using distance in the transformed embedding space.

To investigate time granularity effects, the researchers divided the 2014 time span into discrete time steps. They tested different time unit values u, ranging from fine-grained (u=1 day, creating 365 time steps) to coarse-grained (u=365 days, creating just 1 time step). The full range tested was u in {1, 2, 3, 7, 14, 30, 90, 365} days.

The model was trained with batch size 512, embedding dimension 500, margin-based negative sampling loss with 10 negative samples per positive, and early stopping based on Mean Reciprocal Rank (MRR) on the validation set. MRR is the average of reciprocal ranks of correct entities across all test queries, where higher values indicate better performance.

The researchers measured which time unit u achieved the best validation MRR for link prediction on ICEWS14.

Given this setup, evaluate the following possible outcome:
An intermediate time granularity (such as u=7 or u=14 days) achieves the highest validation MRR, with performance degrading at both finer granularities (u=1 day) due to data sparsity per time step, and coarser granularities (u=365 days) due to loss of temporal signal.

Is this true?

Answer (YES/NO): NO